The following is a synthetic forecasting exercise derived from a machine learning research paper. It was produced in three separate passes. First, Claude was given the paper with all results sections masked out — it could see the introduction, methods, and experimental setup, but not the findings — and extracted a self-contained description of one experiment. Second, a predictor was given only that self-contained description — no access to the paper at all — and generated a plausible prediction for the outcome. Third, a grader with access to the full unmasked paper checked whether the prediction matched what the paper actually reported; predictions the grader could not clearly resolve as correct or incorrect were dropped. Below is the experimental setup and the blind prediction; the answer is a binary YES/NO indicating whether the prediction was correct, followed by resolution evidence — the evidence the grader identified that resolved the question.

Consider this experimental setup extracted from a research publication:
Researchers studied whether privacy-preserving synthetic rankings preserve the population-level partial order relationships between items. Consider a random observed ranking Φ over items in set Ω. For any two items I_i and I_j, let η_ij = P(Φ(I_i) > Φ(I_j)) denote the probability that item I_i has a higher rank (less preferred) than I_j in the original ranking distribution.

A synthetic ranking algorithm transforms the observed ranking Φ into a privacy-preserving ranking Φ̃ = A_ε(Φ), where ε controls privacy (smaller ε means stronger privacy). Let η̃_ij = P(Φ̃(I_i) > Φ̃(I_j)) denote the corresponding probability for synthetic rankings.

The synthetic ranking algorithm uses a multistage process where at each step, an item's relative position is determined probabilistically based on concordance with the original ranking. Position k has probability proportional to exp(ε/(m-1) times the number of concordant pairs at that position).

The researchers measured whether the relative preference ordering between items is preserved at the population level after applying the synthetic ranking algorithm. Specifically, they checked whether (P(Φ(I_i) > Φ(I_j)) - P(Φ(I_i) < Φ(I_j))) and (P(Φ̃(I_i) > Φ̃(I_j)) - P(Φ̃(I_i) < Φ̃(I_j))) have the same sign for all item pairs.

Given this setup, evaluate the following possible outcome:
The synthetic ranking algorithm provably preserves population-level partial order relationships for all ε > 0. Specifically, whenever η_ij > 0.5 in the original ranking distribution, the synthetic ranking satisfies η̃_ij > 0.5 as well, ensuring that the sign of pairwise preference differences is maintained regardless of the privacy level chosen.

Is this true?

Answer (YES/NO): YES